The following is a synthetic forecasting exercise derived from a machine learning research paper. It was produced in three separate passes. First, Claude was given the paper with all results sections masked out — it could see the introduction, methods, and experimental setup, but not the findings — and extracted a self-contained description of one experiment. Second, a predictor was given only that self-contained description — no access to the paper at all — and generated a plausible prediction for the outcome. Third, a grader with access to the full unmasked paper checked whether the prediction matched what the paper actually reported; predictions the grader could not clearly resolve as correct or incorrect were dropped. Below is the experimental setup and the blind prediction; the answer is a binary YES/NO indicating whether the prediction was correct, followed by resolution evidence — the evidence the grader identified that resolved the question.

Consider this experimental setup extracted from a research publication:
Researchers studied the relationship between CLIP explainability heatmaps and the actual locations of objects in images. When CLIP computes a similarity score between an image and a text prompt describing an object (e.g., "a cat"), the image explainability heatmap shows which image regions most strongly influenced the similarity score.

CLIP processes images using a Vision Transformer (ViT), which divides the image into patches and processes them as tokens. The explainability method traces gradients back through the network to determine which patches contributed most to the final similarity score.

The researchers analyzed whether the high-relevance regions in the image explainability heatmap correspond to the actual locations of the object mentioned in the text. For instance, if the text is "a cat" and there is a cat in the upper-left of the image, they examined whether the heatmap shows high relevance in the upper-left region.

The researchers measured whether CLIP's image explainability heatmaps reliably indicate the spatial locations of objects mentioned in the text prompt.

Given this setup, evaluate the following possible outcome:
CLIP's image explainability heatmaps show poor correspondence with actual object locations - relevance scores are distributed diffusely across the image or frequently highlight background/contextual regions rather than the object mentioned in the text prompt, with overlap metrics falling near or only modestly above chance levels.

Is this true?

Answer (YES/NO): NO